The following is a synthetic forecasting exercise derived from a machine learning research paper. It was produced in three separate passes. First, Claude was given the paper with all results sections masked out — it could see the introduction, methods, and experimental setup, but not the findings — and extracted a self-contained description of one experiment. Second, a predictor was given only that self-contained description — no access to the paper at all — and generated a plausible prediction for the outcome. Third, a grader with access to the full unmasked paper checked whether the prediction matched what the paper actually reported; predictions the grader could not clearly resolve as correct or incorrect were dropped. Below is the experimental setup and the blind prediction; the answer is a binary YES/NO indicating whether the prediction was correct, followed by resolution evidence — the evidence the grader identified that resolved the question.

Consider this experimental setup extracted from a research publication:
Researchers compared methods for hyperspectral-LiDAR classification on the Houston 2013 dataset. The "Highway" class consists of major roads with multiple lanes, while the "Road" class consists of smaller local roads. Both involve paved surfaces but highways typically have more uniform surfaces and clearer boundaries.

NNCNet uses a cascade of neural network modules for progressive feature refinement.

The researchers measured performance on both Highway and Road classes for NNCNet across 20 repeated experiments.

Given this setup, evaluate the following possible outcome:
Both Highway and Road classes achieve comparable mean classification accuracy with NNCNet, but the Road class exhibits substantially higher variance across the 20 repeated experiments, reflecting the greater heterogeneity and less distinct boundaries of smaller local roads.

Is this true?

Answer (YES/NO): NO